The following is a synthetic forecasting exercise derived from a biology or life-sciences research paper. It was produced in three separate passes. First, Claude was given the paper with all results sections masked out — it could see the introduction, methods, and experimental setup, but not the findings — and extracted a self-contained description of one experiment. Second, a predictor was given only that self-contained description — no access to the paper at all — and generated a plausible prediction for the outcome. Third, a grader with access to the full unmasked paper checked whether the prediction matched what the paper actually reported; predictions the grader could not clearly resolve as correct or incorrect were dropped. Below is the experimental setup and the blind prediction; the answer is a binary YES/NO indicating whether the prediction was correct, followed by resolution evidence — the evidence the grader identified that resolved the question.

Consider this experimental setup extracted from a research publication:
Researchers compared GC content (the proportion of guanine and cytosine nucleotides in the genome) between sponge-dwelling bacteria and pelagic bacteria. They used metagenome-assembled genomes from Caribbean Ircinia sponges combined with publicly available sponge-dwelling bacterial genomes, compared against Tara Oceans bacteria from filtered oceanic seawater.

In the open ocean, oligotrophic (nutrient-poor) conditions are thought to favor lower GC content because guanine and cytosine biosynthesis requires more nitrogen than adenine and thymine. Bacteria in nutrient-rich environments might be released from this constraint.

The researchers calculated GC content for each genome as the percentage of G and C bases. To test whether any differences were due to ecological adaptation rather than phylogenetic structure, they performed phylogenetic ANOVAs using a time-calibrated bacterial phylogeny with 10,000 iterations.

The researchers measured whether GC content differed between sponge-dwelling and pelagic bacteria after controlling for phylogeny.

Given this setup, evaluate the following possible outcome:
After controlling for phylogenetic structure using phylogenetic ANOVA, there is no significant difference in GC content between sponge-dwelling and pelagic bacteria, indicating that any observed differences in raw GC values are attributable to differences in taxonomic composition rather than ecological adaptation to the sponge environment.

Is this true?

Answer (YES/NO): NO